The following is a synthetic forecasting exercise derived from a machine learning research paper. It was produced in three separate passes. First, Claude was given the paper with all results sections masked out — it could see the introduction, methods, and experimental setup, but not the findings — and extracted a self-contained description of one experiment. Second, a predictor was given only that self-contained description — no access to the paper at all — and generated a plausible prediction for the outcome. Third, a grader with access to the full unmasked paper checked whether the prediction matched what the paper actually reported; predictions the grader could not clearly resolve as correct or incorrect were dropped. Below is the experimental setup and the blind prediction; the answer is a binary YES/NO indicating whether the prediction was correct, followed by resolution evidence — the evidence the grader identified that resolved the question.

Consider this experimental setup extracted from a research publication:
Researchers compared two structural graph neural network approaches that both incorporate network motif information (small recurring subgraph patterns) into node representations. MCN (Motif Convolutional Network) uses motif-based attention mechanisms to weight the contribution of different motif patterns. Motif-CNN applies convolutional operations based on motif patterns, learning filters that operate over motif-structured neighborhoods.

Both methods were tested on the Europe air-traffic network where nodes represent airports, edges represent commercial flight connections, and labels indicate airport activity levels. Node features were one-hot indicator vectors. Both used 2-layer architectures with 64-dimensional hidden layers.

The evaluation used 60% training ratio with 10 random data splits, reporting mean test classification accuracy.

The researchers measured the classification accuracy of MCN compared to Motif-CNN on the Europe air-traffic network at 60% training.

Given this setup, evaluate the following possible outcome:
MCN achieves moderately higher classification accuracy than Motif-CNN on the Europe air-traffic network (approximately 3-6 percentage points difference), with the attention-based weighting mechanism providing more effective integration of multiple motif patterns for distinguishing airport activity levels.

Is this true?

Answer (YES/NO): NO